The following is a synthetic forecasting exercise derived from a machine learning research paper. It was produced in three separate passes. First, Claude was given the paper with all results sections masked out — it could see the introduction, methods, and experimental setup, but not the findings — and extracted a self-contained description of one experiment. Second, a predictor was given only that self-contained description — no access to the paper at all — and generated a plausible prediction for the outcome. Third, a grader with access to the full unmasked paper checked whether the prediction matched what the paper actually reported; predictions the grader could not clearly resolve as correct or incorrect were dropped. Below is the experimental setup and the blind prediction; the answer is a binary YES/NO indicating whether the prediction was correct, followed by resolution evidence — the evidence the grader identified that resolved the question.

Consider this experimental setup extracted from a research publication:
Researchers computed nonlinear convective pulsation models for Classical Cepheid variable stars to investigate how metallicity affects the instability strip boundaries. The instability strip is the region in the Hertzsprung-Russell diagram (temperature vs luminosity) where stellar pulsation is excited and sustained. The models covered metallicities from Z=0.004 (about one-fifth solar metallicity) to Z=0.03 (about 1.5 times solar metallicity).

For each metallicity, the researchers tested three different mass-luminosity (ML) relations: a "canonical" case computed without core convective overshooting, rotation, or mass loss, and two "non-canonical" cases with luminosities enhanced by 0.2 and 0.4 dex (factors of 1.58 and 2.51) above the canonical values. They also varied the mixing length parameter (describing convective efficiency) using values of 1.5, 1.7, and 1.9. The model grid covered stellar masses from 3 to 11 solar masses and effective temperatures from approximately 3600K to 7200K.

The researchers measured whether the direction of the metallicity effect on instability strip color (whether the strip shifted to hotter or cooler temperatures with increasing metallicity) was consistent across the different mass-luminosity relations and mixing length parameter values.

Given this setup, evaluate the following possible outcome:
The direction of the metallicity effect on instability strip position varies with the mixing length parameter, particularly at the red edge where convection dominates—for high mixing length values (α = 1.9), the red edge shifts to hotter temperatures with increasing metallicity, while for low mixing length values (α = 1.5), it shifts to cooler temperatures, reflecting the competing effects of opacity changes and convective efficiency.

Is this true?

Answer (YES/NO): NO